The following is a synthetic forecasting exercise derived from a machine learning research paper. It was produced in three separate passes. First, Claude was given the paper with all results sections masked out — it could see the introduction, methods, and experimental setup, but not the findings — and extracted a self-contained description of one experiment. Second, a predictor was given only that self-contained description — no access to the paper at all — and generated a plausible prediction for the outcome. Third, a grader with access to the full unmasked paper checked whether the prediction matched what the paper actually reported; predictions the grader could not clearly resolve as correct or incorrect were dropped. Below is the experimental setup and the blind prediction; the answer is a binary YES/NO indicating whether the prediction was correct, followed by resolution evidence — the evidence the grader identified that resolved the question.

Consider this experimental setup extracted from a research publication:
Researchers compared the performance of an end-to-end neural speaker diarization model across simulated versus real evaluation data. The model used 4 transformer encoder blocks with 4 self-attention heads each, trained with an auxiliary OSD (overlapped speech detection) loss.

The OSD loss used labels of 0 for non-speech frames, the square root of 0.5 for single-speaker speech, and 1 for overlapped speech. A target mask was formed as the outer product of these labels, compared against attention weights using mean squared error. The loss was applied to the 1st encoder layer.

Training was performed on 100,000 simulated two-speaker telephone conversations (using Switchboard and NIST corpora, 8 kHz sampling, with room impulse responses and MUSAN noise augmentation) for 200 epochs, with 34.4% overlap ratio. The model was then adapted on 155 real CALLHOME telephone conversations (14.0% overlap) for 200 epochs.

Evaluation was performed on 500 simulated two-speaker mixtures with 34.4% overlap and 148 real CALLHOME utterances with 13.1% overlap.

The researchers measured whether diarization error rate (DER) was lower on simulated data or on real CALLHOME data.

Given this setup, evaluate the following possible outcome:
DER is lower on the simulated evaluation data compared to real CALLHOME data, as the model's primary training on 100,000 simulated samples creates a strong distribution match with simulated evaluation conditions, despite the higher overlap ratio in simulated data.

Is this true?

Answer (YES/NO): YES